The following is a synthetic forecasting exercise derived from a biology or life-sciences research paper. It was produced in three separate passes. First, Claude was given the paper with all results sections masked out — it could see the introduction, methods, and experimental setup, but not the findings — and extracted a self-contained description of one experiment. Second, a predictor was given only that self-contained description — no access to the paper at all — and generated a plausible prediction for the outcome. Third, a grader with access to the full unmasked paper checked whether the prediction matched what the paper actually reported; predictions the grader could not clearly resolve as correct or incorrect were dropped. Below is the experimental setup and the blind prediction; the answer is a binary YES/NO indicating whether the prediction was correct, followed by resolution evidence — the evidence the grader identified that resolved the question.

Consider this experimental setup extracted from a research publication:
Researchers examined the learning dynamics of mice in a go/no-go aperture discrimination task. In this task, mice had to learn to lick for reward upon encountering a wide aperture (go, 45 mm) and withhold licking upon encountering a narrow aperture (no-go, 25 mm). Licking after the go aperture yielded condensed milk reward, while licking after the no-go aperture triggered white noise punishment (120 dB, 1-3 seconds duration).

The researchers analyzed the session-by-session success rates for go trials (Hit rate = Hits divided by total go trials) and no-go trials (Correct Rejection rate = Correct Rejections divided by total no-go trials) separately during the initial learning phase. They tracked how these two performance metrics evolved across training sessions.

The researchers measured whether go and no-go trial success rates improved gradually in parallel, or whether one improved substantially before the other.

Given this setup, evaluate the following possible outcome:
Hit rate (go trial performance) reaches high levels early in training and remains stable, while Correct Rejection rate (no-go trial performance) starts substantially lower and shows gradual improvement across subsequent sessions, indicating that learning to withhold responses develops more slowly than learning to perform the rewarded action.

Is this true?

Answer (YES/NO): NO